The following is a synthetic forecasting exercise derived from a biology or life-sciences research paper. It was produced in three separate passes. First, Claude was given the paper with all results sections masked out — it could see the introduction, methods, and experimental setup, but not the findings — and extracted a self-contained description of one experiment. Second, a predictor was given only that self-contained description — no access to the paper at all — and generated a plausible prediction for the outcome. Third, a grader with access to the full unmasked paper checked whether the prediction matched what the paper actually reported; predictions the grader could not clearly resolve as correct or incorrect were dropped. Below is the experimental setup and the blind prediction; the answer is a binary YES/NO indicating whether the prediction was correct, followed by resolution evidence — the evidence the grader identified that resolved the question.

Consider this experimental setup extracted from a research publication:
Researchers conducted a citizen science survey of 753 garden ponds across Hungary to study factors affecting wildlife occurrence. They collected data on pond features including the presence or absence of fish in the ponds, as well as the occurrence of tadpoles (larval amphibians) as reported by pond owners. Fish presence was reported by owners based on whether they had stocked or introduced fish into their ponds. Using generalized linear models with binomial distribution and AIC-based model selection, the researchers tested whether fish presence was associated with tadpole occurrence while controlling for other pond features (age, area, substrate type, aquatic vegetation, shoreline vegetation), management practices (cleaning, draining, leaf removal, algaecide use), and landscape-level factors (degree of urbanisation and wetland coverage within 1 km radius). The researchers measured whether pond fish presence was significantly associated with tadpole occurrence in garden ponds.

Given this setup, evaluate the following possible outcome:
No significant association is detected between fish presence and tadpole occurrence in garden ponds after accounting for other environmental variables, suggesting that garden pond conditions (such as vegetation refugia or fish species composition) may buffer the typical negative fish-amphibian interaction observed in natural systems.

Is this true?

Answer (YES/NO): YES